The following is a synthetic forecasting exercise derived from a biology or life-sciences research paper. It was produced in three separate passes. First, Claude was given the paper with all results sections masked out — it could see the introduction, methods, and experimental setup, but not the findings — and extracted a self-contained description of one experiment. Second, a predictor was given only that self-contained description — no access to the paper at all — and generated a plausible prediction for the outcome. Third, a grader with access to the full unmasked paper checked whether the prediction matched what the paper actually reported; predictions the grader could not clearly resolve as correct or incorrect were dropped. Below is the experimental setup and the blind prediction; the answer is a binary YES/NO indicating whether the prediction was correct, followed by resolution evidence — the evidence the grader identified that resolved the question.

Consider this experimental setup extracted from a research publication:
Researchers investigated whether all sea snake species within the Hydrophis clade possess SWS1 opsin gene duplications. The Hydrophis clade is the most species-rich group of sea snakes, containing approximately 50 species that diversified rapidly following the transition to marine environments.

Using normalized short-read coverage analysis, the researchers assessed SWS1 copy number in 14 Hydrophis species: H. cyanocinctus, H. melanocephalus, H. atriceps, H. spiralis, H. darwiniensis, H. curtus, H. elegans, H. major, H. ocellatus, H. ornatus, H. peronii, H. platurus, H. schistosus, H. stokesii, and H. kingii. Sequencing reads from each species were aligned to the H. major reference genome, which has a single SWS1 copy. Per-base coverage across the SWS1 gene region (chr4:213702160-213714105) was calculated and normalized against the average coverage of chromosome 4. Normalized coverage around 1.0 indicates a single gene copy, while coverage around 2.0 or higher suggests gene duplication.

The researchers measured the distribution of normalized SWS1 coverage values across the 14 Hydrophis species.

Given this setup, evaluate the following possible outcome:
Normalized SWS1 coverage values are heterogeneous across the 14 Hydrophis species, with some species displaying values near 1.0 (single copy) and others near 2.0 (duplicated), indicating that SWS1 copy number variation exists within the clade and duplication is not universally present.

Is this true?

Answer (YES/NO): YES